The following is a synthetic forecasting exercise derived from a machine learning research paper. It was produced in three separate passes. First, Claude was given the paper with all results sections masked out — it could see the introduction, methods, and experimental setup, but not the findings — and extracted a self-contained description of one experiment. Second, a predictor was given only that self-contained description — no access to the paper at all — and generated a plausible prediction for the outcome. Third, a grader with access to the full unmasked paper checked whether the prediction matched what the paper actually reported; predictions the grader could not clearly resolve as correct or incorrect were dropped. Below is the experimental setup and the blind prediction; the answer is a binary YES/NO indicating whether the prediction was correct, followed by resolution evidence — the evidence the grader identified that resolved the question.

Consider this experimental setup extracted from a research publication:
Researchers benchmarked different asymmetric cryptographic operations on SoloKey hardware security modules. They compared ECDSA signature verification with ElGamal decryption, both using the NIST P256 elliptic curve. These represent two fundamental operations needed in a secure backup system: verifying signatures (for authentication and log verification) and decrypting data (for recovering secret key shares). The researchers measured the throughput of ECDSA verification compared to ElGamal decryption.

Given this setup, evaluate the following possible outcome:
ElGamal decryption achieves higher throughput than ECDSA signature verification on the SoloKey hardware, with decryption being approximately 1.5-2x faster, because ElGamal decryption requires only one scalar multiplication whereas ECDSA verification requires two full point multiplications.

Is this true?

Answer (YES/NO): NO